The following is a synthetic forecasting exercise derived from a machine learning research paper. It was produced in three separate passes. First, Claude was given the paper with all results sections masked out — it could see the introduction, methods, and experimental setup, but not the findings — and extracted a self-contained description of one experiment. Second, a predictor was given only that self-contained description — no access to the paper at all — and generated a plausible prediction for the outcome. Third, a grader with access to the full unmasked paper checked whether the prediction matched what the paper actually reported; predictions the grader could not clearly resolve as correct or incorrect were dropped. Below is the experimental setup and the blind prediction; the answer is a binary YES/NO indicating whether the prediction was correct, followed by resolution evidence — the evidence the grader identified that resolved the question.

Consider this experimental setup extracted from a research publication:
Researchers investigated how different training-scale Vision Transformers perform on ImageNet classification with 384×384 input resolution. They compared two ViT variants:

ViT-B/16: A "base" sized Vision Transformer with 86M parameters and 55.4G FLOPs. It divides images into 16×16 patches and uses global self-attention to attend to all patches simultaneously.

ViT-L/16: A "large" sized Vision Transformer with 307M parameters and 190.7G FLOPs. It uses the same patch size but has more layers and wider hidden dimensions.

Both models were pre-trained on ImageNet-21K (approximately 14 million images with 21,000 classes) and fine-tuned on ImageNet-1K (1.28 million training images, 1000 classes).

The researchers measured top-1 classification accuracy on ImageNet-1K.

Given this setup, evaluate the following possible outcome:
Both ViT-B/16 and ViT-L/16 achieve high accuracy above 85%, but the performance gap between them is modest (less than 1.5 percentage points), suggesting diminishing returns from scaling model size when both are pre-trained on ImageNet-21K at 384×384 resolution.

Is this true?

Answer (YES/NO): NO